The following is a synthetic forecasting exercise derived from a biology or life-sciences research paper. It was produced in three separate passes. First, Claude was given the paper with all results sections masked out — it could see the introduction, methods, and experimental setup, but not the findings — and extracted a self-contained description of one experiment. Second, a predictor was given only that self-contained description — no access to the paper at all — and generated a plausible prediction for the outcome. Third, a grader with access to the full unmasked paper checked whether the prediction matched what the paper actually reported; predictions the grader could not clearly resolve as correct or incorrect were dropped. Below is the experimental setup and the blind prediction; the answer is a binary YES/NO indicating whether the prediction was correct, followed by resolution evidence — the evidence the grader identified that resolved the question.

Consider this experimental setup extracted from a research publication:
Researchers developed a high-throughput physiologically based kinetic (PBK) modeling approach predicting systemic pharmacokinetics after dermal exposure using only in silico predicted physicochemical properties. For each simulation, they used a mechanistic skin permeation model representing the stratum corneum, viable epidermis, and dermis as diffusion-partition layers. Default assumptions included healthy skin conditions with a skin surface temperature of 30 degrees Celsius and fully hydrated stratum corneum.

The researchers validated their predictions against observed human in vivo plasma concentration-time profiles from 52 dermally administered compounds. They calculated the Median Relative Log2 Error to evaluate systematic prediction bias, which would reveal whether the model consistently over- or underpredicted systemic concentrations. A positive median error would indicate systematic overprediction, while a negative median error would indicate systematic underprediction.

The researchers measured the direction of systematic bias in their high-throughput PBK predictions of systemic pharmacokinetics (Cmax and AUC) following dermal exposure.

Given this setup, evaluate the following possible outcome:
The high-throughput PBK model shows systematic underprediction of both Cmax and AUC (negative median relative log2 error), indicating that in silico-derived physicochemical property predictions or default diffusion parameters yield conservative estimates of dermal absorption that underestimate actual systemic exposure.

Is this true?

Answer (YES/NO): NO